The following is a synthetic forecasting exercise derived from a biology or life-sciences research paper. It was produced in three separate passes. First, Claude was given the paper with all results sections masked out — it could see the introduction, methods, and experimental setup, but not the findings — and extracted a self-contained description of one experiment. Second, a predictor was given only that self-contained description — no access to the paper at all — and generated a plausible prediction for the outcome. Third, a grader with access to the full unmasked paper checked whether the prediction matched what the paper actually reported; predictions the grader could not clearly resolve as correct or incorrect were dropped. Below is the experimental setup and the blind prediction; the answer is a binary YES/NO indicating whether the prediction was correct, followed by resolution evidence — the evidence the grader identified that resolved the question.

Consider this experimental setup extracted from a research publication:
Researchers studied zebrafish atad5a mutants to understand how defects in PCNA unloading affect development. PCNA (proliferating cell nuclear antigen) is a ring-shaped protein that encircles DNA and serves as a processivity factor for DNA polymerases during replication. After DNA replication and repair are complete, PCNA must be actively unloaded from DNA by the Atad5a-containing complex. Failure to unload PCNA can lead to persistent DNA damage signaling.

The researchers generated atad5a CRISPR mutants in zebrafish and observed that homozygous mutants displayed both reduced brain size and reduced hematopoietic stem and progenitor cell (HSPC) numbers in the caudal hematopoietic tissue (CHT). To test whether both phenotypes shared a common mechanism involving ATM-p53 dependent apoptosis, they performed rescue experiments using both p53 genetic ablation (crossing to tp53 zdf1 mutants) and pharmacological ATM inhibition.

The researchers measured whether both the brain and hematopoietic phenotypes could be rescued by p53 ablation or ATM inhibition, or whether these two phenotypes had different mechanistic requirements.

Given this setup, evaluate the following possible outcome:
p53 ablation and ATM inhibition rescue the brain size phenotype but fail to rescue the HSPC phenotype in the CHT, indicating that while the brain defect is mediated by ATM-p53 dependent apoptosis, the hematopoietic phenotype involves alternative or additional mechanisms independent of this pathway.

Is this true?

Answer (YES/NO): NO